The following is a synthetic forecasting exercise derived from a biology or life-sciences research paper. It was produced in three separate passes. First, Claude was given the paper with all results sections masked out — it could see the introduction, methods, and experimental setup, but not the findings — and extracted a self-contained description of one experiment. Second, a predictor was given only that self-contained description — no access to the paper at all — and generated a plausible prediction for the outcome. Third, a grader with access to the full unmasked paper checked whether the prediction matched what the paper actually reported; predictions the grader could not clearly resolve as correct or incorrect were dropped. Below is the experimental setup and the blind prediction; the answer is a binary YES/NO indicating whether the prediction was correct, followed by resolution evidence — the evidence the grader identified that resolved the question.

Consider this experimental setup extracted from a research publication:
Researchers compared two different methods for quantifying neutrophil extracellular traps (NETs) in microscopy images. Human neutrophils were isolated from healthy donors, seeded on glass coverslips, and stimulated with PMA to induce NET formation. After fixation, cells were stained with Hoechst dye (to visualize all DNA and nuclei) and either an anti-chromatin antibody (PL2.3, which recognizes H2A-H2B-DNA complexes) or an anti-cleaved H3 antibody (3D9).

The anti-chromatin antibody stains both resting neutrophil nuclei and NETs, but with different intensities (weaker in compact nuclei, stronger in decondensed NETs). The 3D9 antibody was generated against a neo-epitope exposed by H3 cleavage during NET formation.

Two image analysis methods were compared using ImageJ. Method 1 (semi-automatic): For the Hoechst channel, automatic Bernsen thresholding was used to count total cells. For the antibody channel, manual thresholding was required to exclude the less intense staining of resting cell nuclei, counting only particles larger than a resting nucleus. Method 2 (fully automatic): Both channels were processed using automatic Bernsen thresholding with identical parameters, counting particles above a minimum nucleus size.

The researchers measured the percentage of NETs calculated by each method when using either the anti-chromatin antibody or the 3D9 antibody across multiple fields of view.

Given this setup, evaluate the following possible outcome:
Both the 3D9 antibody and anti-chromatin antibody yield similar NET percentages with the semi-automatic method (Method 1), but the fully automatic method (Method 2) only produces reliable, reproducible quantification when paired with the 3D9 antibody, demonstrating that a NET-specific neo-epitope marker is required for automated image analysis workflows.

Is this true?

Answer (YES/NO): YES